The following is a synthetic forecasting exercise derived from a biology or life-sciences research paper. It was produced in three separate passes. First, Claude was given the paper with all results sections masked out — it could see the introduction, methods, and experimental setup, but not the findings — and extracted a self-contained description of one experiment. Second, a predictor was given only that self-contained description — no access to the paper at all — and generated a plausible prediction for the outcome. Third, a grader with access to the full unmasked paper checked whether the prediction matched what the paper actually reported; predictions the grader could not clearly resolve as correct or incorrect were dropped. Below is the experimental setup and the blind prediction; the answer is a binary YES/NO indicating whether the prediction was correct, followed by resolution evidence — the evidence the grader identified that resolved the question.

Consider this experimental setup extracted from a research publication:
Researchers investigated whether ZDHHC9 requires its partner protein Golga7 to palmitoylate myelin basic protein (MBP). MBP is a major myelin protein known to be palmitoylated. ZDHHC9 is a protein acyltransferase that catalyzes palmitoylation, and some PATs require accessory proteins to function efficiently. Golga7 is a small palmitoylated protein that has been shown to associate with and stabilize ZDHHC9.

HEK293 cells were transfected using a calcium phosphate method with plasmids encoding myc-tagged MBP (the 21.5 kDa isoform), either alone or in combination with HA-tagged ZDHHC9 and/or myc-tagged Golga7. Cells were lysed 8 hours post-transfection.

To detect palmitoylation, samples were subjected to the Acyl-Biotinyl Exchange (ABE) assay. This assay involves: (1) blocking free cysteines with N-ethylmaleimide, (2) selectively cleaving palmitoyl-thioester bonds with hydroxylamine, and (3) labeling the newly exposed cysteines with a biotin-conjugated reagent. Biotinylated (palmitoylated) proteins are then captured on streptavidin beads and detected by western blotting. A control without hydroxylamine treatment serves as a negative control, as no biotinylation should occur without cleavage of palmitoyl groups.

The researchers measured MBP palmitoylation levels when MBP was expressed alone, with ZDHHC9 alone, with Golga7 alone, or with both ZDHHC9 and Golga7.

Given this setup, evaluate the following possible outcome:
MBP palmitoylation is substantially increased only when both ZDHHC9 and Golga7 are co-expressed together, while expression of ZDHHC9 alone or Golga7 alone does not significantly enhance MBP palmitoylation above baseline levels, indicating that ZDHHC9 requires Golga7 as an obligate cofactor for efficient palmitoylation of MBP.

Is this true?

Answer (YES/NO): YES